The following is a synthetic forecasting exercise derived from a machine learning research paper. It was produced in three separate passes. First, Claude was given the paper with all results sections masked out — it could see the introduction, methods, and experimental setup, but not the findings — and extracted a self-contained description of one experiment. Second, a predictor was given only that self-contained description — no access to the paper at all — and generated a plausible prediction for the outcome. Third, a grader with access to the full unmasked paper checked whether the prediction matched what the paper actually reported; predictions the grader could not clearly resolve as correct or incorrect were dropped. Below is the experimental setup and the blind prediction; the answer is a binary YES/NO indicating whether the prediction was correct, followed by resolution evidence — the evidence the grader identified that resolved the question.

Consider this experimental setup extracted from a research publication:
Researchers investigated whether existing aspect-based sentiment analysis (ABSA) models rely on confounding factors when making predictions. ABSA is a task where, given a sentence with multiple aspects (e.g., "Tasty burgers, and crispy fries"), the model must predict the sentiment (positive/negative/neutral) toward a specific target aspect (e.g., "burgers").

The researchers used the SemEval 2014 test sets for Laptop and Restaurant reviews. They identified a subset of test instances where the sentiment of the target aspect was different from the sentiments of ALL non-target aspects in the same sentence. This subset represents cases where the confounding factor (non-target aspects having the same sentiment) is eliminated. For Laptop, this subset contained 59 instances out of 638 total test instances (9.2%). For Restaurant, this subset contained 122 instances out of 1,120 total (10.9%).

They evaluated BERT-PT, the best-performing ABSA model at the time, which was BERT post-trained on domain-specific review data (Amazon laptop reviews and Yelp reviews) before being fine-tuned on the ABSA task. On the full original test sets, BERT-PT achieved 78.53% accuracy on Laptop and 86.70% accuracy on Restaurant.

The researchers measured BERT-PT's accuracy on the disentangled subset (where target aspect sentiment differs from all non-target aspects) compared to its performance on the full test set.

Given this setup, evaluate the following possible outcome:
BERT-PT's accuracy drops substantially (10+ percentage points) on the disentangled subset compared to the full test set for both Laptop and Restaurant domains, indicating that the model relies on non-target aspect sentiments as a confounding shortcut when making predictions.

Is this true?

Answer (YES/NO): YES